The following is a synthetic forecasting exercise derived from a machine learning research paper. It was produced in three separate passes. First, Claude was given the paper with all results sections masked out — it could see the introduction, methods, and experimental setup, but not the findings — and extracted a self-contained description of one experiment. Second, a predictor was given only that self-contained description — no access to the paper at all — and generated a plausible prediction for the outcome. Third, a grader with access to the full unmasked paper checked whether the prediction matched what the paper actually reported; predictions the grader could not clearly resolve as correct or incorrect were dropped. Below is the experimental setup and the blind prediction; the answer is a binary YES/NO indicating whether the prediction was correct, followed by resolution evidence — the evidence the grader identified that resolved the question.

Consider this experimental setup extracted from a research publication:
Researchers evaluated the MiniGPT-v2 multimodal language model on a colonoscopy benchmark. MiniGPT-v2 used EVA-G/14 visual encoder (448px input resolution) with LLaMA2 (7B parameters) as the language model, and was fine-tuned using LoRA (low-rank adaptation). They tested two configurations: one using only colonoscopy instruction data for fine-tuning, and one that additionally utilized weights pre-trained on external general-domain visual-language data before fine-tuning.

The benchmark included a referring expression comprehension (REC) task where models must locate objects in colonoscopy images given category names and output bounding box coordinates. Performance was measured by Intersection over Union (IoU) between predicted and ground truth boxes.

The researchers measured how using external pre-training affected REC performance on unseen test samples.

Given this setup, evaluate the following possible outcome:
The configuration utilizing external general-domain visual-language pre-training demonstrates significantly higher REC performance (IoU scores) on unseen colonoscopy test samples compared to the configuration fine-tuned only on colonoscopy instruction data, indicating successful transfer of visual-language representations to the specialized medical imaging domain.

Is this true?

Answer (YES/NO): YES